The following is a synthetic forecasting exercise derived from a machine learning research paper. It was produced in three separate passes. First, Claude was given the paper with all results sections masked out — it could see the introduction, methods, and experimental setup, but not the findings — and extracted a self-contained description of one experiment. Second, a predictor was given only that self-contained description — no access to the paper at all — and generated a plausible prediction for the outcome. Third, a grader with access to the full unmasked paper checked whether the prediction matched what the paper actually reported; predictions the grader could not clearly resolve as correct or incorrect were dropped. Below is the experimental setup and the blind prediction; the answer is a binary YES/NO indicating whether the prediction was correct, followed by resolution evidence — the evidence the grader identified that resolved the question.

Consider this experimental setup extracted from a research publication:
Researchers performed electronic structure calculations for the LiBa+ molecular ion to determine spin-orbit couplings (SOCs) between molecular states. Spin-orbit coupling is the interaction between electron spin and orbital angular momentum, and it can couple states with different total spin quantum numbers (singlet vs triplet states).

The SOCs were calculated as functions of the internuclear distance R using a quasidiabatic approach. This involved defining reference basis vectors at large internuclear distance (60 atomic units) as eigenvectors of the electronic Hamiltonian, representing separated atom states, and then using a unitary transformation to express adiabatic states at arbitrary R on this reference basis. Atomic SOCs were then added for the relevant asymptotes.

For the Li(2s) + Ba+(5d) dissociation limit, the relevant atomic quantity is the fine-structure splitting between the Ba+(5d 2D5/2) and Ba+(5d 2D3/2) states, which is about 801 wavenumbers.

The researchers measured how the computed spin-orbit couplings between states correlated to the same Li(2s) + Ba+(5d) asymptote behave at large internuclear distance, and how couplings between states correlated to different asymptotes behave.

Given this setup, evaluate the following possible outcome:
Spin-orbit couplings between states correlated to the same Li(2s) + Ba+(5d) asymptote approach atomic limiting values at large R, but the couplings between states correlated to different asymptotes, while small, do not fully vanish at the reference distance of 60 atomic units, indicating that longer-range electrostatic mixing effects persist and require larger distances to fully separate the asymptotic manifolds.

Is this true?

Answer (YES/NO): NO